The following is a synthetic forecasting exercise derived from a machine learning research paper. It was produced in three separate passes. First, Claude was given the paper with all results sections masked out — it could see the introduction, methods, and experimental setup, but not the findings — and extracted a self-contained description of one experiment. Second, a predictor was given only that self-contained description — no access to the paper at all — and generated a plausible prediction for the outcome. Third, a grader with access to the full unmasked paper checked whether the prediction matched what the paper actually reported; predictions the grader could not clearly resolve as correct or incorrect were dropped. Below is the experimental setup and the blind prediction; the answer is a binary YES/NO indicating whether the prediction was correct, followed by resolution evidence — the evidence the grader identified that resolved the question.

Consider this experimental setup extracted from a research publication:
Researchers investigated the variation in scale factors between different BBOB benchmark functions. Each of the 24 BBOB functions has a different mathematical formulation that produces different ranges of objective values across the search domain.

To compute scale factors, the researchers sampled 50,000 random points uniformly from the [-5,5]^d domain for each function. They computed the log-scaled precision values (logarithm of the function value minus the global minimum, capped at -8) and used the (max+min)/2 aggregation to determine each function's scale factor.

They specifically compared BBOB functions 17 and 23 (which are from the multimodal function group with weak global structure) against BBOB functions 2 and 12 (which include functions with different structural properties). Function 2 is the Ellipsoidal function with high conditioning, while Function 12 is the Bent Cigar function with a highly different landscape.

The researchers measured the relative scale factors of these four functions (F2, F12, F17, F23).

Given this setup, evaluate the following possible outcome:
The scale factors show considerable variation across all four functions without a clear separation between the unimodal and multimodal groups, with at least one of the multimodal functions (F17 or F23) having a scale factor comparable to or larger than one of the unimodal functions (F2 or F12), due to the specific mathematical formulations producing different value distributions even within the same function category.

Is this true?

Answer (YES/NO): NO